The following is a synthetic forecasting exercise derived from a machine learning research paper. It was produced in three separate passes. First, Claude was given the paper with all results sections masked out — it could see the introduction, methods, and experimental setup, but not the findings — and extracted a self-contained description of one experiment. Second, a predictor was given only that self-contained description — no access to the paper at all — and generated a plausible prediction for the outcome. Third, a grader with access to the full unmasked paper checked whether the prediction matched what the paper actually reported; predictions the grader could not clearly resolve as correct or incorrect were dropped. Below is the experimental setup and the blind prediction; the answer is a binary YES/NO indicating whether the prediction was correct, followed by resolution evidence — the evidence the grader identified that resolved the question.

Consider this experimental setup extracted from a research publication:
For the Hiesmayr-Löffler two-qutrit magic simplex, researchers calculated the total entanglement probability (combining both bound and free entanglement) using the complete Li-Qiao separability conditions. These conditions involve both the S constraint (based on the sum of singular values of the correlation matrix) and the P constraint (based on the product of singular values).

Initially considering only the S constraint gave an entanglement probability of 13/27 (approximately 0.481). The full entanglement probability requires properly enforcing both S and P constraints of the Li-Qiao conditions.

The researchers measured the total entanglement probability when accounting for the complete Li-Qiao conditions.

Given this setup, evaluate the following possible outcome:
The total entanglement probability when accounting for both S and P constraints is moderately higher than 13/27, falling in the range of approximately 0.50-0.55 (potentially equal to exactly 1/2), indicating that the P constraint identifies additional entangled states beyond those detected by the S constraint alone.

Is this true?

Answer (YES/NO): YES